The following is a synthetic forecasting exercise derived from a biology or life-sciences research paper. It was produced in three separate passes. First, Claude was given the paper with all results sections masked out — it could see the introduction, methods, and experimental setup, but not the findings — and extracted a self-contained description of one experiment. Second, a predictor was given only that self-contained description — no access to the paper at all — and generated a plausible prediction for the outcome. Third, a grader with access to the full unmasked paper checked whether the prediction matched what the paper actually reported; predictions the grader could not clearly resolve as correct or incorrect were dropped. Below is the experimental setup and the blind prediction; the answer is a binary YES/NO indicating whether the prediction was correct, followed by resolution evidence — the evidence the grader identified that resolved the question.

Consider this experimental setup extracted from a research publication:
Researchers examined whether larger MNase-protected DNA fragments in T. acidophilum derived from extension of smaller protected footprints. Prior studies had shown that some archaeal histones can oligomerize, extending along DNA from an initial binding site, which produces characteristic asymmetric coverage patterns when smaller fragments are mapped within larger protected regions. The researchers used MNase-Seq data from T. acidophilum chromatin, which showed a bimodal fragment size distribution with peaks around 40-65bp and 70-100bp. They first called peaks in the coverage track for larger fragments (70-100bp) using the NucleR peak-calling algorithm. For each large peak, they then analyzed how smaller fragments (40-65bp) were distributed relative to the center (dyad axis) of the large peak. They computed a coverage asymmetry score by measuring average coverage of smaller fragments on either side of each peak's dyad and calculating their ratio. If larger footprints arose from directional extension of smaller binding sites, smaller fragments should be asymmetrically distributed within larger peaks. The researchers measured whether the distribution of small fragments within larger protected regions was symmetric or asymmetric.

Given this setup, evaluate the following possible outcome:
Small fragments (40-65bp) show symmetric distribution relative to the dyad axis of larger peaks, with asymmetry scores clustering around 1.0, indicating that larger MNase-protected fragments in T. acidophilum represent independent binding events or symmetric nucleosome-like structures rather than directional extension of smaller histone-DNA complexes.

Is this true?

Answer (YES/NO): NO